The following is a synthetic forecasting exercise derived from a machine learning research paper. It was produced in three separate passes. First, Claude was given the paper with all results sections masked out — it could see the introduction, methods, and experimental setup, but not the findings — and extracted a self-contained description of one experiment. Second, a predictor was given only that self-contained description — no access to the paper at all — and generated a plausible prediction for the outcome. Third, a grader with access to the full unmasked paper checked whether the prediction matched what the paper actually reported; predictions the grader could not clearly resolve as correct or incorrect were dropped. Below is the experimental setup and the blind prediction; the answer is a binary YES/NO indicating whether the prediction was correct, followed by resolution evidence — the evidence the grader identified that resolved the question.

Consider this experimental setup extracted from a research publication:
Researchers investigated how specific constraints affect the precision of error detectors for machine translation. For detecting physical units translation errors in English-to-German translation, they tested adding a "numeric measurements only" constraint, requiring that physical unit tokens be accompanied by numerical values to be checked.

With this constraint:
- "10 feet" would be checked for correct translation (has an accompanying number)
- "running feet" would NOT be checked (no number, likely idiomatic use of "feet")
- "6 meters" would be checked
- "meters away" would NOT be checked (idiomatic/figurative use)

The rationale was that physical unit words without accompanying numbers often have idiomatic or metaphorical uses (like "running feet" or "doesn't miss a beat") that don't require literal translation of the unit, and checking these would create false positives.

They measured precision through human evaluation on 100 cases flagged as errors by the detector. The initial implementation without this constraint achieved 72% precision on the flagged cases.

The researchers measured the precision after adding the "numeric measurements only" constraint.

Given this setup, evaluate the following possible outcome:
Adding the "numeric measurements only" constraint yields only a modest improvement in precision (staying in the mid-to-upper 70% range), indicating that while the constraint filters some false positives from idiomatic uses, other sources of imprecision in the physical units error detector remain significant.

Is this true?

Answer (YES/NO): NO